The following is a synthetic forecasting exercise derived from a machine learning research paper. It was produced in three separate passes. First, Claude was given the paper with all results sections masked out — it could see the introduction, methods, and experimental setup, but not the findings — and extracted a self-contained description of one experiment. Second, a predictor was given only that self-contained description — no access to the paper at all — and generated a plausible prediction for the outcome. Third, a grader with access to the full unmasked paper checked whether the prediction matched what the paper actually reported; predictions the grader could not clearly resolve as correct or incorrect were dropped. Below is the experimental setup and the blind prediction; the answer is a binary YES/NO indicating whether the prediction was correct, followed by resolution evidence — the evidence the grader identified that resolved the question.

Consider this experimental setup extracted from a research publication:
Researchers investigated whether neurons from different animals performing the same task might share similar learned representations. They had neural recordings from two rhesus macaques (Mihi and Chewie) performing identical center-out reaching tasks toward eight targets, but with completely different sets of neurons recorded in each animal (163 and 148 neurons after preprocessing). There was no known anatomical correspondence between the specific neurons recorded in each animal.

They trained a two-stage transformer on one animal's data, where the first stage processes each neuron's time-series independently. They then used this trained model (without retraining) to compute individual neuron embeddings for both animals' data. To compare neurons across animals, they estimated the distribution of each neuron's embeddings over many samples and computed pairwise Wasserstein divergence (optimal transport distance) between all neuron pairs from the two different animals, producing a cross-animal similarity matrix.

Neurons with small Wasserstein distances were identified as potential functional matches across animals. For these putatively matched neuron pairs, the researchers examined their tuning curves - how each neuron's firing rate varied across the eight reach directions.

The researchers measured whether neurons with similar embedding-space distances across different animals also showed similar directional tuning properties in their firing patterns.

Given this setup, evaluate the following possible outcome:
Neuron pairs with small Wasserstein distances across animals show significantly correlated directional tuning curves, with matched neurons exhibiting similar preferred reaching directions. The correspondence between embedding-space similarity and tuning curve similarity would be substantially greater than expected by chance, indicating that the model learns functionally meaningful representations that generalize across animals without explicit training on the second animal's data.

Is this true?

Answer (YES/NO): YES